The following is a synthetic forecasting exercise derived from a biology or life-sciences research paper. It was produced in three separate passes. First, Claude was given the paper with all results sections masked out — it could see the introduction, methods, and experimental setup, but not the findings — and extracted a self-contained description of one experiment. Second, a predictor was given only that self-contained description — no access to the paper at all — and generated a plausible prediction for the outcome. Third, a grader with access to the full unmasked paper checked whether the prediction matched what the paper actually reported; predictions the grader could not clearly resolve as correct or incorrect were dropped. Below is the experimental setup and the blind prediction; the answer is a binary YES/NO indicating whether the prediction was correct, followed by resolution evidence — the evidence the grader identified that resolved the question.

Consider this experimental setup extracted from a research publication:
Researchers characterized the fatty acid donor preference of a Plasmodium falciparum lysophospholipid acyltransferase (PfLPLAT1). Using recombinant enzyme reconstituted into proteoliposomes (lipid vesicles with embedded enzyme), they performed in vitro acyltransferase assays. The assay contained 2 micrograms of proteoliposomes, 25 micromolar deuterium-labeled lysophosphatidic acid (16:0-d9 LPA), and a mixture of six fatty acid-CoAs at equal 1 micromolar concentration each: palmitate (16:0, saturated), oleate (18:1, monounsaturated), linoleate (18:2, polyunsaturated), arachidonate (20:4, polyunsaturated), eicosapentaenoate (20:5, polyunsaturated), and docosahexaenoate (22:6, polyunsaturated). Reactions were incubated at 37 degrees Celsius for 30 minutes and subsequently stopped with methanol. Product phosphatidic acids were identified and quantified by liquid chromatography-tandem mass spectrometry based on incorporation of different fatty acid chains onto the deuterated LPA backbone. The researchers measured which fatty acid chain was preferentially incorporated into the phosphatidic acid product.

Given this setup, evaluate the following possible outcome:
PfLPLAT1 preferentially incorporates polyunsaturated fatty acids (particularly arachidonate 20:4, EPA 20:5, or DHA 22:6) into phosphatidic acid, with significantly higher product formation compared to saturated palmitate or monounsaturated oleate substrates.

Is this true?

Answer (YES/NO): NO